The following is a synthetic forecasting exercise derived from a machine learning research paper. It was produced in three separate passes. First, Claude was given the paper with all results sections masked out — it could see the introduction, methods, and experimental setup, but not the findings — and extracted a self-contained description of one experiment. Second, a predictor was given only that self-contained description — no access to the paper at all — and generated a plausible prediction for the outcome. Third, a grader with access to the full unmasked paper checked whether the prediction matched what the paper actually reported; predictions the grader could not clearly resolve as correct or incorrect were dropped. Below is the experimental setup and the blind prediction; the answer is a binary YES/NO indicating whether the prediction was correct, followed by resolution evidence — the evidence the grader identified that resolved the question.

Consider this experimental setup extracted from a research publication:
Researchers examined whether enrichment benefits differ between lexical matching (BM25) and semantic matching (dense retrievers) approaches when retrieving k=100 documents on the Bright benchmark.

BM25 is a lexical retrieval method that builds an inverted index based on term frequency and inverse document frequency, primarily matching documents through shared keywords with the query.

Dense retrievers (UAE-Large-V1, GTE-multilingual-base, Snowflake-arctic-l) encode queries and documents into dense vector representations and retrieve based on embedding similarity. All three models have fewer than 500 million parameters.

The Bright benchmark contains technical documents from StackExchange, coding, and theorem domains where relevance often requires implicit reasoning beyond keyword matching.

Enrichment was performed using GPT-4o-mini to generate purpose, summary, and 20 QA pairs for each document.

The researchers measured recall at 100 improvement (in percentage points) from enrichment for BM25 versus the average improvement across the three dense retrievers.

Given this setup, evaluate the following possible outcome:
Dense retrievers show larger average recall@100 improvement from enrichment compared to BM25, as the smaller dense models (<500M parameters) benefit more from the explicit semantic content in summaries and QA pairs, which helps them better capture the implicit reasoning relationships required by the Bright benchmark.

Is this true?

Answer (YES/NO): YES